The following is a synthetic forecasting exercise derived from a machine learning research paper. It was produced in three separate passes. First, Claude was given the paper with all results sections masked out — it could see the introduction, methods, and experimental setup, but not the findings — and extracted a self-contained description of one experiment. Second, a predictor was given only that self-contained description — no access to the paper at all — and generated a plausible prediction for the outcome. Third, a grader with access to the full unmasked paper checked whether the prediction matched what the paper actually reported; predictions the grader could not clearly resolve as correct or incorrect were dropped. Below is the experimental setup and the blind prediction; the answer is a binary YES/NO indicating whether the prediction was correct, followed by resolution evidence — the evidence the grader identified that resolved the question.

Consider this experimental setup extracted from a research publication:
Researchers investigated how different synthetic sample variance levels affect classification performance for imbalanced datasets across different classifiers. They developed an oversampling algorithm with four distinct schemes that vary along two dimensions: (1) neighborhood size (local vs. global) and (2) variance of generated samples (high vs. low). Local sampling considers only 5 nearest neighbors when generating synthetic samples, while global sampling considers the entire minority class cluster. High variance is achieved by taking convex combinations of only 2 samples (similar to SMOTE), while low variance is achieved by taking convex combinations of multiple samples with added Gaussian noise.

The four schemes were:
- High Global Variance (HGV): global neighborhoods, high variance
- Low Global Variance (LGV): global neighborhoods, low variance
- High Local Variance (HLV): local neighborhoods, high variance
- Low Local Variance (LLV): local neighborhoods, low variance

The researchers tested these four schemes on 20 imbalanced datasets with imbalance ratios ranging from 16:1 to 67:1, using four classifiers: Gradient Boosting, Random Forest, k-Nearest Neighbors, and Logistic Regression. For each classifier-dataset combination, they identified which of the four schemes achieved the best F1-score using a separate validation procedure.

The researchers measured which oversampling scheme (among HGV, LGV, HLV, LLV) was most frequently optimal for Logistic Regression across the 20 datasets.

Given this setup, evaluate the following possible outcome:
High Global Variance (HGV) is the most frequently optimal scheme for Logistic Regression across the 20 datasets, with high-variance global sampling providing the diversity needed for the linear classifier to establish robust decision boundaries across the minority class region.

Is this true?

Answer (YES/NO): NO